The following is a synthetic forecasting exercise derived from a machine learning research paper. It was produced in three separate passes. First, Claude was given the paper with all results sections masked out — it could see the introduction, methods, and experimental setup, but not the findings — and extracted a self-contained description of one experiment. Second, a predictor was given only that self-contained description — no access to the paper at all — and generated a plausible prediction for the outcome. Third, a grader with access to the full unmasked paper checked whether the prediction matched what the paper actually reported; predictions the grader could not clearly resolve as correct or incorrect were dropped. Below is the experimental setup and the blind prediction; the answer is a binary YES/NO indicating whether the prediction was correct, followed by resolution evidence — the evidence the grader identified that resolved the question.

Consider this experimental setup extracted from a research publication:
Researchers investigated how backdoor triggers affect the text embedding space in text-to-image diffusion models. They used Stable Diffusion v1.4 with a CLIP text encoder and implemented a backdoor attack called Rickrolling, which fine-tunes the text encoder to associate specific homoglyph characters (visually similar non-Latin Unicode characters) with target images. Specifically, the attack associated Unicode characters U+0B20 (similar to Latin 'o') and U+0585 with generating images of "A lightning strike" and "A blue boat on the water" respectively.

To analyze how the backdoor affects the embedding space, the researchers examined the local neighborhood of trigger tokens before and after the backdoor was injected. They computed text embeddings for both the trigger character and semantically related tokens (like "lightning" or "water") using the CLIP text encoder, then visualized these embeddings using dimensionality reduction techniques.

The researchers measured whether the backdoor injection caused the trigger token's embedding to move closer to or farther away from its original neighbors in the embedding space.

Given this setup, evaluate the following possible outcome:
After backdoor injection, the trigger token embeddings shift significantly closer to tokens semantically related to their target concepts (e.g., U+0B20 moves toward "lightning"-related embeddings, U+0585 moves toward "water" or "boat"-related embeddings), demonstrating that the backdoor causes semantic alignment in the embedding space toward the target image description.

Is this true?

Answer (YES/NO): YES